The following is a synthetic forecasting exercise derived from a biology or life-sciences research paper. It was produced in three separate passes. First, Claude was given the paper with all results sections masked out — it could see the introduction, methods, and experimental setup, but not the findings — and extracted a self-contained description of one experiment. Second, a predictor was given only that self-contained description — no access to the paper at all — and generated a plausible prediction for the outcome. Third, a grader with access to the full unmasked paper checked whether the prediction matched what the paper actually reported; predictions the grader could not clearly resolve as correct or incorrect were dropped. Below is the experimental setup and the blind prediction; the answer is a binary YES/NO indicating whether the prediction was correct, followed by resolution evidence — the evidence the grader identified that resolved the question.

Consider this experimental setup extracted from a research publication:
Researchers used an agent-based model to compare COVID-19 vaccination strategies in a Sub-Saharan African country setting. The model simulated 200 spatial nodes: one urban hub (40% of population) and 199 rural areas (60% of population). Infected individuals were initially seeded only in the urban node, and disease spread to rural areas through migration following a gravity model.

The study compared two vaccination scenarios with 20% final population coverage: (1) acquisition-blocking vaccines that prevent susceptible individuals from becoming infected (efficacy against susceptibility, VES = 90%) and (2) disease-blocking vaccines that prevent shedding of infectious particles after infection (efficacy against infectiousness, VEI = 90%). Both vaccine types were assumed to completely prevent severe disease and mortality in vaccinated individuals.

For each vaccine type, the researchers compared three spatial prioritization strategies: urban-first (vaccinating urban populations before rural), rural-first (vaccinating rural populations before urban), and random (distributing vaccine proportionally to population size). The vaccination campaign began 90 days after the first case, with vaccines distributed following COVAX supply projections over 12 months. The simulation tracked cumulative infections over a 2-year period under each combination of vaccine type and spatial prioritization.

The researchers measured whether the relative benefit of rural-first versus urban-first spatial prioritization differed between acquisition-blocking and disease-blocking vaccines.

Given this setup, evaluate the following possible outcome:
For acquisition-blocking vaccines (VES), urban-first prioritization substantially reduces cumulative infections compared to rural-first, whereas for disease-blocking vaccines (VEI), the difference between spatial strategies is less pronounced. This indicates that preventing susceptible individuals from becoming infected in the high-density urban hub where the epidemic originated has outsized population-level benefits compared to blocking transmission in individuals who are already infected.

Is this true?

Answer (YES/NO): NO